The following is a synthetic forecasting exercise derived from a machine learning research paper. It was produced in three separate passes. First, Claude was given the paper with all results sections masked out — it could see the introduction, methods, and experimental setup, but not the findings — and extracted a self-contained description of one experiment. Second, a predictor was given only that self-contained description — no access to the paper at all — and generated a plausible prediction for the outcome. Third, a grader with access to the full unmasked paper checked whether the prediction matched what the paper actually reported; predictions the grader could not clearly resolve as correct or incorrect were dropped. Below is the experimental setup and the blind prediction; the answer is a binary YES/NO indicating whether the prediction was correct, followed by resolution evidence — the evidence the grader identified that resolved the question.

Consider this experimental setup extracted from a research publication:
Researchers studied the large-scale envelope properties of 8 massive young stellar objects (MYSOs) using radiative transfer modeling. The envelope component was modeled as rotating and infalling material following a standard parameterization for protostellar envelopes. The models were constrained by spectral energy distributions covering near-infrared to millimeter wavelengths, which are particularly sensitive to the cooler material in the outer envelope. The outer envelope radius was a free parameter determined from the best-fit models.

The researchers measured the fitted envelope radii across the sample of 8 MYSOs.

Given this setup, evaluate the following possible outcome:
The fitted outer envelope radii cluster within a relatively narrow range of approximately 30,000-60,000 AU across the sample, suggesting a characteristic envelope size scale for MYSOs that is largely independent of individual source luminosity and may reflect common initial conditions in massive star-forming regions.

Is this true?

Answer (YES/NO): NO